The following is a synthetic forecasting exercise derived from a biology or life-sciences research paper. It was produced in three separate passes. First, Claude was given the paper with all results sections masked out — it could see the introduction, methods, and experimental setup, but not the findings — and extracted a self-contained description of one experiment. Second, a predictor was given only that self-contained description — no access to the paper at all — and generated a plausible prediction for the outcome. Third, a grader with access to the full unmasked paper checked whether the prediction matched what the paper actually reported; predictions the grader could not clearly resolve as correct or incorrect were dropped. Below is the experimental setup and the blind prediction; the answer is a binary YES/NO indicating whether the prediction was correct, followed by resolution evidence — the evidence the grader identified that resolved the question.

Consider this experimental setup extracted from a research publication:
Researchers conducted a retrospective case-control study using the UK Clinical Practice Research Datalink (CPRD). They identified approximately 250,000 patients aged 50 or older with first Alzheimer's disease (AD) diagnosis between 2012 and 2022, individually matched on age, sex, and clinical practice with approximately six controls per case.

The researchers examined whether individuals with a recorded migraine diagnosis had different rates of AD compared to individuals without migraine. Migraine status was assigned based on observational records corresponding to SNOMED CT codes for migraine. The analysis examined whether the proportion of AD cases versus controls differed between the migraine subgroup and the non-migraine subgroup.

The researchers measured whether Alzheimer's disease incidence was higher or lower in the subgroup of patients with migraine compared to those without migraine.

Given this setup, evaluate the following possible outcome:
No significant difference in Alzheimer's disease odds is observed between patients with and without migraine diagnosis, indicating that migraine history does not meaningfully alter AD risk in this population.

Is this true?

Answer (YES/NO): NO